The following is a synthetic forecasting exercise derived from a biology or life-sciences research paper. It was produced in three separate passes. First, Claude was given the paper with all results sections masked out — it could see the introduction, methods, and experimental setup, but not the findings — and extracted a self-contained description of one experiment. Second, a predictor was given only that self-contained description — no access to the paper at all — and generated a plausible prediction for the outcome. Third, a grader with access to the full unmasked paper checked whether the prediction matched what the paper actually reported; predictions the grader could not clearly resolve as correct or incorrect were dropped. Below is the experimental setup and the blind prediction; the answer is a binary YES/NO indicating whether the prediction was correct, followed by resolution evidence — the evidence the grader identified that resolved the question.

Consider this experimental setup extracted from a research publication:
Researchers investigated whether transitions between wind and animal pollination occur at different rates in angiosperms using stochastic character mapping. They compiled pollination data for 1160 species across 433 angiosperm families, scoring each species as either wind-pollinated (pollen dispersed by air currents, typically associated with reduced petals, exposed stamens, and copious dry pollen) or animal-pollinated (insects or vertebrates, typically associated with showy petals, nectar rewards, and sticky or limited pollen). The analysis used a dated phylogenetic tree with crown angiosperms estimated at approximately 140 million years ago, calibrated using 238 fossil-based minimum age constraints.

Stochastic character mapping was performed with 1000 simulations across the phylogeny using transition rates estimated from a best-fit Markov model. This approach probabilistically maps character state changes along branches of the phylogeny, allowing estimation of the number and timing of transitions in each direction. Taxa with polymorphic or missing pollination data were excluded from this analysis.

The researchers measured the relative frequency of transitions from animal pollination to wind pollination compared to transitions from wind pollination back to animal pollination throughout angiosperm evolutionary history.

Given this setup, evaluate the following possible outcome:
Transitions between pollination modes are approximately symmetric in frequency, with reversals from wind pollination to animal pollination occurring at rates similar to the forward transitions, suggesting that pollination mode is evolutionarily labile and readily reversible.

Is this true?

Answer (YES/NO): NO